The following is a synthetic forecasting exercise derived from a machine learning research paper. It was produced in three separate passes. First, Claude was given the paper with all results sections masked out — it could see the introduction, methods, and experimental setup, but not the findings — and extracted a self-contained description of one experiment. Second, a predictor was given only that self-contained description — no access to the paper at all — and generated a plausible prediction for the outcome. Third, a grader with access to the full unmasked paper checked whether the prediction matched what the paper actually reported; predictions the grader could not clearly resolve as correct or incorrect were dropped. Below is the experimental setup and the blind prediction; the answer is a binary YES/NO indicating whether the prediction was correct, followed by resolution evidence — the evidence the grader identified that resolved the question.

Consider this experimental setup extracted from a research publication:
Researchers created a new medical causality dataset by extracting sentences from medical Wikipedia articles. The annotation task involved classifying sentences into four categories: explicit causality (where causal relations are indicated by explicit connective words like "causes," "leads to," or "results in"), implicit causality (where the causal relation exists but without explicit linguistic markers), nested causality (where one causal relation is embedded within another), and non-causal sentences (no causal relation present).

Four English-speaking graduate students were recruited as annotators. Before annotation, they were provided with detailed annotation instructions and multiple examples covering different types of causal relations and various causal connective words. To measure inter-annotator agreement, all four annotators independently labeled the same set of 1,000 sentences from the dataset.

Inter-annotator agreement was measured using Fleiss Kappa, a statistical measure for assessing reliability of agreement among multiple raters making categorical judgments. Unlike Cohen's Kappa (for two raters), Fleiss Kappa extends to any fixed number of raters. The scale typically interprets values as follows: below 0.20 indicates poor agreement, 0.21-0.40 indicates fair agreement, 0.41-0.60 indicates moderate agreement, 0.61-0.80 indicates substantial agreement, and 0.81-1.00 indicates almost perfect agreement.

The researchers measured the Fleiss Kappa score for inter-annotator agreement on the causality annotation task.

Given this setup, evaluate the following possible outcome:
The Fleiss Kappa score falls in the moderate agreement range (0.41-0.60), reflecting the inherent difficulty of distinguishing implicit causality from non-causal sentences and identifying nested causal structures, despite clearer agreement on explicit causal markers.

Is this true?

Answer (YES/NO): NO